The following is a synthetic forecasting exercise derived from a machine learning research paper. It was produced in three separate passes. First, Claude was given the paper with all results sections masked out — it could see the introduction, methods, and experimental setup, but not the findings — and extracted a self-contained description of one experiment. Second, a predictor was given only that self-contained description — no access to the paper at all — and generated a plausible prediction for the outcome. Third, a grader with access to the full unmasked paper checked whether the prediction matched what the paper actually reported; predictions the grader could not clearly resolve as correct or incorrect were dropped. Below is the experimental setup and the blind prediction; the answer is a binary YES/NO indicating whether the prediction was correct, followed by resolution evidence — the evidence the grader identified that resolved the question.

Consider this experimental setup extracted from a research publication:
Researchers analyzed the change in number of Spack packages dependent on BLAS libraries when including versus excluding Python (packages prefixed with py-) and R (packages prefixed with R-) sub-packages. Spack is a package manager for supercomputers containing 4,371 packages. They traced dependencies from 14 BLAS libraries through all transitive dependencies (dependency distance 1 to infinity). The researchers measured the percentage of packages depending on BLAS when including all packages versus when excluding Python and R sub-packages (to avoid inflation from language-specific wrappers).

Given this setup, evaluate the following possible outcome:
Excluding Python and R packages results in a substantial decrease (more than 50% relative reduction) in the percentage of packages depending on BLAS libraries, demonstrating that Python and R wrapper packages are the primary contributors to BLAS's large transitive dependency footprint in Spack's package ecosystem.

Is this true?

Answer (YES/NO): NO